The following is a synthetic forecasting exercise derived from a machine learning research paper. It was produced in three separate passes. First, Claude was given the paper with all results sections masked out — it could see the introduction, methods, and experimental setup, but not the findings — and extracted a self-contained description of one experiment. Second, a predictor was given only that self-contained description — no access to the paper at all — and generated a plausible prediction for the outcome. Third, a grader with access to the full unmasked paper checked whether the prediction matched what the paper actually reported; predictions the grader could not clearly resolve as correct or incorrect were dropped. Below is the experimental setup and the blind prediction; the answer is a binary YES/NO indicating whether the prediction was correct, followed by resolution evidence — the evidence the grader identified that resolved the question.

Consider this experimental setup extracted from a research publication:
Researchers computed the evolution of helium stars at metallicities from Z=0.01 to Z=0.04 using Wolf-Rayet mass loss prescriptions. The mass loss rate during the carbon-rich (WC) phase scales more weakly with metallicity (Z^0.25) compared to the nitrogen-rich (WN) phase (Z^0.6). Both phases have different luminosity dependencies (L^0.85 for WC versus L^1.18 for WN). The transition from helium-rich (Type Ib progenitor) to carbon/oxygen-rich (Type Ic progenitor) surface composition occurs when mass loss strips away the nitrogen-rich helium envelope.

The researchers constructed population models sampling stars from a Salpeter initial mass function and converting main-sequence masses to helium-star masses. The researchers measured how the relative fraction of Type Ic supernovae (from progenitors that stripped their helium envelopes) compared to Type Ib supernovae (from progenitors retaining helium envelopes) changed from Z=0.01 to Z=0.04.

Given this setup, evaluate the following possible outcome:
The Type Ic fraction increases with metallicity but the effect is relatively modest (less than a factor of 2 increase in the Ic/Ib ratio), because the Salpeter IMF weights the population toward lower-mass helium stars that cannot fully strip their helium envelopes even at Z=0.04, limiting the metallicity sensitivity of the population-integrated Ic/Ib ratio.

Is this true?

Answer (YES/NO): NO